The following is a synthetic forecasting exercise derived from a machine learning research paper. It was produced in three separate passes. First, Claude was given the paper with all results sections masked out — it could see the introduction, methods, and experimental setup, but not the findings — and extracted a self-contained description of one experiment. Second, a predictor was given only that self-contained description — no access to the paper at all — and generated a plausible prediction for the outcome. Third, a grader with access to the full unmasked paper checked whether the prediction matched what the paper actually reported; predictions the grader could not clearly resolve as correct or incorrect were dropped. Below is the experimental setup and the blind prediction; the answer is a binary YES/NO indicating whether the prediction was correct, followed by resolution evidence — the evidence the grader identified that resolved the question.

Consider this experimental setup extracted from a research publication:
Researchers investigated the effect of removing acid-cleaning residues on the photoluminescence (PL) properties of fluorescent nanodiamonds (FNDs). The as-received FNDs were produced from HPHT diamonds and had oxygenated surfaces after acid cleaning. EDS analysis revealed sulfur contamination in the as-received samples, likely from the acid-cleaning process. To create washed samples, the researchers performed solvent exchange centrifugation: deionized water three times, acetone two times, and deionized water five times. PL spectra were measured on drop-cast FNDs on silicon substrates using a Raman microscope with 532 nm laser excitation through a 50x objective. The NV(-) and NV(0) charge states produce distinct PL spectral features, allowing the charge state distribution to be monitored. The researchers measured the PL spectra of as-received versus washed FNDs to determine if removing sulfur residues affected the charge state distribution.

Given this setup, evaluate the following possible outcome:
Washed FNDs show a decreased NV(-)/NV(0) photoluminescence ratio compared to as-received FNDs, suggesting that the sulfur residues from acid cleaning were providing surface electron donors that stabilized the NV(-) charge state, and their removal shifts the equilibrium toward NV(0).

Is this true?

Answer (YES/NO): NO